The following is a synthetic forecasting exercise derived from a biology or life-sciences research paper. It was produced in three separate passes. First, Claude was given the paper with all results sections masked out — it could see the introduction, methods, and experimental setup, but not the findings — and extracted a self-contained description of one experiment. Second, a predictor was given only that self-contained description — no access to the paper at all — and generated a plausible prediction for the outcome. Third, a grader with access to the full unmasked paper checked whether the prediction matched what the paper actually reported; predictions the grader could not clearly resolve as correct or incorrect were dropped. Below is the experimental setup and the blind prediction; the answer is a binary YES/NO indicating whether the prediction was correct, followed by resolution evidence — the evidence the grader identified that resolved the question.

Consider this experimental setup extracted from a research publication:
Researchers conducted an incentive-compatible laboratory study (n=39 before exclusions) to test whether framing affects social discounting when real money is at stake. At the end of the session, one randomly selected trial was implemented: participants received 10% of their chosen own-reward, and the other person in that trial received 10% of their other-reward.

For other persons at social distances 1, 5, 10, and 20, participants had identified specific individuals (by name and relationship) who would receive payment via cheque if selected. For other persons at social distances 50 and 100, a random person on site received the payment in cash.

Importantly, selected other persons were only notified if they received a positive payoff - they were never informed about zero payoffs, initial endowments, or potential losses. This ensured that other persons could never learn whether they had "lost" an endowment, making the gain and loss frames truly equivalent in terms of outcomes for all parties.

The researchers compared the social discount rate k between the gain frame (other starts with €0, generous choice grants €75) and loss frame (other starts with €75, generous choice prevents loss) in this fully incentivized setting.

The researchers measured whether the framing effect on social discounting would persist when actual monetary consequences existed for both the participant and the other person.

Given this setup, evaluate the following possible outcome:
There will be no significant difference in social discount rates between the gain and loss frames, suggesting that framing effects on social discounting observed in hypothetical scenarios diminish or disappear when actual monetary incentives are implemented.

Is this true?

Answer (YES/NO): NO